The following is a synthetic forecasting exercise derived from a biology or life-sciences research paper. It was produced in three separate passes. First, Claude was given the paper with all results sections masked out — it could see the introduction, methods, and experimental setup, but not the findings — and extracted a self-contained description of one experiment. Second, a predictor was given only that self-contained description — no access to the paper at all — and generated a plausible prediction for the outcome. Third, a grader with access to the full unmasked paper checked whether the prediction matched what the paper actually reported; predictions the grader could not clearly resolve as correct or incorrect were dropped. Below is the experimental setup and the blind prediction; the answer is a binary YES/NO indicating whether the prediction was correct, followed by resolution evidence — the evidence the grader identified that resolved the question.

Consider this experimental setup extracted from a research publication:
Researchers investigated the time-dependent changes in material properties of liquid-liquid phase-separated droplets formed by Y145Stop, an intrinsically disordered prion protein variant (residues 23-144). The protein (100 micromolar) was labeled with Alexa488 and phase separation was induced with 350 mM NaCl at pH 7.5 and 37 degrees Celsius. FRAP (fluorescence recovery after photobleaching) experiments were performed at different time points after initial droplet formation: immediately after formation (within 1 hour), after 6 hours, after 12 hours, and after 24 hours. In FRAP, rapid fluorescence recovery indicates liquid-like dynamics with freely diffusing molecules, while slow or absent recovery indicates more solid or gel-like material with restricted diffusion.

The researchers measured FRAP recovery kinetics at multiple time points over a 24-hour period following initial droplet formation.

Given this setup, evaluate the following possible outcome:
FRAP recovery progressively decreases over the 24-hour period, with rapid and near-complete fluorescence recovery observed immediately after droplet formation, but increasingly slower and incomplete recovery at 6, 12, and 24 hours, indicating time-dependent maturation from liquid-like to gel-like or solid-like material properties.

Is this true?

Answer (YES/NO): YES